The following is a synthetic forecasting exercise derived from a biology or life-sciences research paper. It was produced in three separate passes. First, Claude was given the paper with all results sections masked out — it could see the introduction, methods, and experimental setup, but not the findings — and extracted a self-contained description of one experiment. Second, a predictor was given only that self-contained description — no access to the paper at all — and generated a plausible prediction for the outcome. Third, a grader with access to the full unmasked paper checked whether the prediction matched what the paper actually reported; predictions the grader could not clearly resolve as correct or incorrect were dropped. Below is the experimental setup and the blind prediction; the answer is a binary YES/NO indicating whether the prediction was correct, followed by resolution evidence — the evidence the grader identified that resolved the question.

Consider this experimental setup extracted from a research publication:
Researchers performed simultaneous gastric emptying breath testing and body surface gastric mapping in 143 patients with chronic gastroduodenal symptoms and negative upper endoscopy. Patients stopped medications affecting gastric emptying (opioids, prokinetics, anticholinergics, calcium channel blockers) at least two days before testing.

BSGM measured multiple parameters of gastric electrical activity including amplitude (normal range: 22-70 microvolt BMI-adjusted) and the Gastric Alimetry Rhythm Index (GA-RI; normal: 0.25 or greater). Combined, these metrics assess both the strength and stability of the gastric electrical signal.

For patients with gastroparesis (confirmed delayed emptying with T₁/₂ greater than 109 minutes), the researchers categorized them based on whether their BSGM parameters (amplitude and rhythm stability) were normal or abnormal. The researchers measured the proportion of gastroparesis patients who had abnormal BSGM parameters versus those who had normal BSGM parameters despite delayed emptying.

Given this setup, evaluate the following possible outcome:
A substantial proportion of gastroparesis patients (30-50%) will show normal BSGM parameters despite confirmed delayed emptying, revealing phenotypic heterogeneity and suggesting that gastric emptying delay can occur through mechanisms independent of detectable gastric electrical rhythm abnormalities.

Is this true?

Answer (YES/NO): YES